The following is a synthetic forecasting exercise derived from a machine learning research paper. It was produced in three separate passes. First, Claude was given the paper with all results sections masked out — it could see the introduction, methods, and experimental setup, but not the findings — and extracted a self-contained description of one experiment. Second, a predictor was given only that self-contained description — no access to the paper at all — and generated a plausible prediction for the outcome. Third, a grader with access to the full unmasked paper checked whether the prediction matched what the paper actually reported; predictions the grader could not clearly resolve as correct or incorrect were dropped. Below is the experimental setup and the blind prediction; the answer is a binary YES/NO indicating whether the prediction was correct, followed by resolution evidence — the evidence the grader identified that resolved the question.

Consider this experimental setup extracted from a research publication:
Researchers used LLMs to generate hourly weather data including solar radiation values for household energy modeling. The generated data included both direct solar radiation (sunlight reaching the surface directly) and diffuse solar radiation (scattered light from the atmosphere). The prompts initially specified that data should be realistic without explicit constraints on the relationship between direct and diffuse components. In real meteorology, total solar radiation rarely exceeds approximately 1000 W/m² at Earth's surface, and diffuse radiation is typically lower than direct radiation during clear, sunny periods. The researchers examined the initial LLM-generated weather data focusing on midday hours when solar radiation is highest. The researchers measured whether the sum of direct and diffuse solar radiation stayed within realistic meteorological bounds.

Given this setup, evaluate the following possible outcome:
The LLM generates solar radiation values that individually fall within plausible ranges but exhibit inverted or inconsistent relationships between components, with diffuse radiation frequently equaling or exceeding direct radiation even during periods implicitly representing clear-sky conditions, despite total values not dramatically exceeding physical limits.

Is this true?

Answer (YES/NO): NO